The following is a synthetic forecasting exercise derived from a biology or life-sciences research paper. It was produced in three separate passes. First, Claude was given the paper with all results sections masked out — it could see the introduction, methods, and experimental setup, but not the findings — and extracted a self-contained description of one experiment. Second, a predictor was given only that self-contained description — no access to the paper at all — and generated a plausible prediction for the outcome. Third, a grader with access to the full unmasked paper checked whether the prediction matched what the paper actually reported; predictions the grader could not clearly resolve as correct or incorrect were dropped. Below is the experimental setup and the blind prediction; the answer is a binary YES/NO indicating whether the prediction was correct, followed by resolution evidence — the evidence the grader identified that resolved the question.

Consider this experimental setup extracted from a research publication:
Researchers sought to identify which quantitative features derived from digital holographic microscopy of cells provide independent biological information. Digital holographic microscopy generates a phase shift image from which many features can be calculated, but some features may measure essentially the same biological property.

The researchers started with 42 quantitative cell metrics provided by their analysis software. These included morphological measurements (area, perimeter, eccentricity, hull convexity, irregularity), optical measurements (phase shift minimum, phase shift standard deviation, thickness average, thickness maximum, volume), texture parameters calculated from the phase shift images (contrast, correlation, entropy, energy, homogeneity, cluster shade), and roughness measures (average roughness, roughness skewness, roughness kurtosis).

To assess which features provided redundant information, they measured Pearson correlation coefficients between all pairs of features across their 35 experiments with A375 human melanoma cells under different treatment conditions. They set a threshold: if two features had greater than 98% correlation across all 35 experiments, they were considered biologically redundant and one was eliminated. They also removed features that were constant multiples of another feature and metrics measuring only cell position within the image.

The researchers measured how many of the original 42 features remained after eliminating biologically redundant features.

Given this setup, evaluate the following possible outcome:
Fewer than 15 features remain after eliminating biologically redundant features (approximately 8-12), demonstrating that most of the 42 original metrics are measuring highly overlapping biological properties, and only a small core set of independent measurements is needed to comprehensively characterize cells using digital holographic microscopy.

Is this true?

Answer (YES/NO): NO